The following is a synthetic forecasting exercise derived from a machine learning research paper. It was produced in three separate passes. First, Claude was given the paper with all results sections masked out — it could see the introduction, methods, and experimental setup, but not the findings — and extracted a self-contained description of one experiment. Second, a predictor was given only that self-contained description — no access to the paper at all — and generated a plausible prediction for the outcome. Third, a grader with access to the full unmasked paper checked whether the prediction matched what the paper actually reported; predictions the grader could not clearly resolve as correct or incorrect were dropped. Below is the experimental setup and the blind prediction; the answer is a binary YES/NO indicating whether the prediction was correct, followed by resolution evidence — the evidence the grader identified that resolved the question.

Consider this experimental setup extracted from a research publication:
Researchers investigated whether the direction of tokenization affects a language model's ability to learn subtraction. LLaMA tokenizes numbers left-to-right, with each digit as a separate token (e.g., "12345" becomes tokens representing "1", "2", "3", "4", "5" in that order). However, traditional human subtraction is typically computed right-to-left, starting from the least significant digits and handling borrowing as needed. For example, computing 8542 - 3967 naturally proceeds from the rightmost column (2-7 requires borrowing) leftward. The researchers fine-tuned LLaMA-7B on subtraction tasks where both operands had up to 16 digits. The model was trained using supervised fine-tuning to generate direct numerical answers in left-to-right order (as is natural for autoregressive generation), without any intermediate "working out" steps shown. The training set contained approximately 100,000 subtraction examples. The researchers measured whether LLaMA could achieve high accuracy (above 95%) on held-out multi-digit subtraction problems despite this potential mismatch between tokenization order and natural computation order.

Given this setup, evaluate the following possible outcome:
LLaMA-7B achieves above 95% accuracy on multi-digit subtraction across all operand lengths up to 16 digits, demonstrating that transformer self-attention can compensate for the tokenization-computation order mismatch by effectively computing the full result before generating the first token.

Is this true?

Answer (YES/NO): YES